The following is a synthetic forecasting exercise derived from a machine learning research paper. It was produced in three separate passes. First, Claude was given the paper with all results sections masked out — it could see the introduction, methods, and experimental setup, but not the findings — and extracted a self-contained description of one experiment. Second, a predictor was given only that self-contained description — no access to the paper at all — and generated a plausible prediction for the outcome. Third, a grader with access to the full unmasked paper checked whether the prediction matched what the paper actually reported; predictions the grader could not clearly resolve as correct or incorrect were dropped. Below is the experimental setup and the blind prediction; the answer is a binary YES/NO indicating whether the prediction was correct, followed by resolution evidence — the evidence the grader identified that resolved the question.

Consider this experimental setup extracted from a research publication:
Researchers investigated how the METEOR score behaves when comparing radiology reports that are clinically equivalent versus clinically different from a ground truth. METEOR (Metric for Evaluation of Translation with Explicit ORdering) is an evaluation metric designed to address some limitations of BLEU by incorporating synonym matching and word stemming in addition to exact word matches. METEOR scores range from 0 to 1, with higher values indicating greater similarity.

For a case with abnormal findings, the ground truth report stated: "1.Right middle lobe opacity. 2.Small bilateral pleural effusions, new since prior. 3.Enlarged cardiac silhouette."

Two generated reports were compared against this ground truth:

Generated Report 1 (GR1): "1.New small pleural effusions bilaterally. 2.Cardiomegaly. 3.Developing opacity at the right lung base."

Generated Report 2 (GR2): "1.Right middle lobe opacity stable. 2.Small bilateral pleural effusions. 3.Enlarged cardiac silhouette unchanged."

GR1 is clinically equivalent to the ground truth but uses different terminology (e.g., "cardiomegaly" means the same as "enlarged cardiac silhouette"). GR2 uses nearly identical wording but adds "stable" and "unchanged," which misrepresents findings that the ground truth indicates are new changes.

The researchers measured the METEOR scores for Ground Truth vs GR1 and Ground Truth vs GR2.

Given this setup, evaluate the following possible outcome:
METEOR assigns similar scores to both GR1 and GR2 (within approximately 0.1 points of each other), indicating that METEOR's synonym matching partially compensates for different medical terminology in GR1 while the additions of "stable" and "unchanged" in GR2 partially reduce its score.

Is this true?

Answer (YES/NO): NO